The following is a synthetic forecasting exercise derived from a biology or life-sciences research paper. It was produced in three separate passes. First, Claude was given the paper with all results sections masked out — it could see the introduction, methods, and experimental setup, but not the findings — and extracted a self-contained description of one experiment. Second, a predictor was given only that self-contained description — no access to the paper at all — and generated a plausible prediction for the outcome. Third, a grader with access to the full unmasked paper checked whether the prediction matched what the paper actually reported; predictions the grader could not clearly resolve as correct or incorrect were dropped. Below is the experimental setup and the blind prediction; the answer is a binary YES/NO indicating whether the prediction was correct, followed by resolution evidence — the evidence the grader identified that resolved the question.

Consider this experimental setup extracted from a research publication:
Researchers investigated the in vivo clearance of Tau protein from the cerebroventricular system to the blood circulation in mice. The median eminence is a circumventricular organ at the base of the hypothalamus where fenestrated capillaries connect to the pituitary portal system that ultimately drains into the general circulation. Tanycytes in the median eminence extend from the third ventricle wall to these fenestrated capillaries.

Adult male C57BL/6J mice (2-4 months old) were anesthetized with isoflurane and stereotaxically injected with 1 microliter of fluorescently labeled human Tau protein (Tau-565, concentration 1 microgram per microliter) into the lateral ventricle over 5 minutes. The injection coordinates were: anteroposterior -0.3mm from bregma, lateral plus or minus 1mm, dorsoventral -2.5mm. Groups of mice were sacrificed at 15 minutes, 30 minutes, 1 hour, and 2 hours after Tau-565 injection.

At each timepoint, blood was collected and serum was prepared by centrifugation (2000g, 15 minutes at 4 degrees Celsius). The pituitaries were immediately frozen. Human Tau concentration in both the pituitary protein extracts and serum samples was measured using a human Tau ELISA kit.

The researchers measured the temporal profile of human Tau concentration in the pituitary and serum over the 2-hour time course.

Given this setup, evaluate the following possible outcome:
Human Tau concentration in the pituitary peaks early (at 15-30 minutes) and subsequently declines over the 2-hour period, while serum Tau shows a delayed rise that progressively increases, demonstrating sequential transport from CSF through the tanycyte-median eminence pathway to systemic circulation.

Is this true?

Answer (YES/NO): NO